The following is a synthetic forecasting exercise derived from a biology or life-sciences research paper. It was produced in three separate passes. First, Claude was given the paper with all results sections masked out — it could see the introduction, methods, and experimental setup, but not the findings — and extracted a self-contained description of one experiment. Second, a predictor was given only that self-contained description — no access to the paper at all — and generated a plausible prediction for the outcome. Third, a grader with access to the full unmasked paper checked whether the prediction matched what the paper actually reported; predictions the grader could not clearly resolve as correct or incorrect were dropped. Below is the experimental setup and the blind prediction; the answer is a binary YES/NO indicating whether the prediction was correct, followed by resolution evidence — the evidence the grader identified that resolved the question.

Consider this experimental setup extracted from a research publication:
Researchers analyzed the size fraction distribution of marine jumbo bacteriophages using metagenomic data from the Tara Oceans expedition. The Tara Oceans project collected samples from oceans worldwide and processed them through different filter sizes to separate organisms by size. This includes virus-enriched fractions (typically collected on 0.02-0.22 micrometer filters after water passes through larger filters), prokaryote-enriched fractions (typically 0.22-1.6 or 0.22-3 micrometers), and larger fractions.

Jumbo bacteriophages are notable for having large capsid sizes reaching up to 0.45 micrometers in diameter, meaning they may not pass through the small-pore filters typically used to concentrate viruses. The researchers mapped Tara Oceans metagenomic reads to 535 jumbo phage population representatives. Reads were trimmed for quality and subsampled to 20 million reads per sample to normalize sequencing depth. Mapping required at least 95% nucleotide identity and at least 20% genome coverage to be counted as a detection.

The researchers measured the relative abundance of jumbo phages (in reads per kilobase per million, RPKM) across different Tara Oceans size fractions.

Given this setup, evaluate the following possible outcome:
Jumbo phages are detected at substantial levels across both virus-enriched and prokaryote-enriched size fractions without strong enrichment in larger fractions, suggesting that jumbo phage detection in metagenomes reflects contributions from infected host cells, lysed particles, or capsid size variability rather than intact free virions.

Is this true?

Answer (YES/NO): NO